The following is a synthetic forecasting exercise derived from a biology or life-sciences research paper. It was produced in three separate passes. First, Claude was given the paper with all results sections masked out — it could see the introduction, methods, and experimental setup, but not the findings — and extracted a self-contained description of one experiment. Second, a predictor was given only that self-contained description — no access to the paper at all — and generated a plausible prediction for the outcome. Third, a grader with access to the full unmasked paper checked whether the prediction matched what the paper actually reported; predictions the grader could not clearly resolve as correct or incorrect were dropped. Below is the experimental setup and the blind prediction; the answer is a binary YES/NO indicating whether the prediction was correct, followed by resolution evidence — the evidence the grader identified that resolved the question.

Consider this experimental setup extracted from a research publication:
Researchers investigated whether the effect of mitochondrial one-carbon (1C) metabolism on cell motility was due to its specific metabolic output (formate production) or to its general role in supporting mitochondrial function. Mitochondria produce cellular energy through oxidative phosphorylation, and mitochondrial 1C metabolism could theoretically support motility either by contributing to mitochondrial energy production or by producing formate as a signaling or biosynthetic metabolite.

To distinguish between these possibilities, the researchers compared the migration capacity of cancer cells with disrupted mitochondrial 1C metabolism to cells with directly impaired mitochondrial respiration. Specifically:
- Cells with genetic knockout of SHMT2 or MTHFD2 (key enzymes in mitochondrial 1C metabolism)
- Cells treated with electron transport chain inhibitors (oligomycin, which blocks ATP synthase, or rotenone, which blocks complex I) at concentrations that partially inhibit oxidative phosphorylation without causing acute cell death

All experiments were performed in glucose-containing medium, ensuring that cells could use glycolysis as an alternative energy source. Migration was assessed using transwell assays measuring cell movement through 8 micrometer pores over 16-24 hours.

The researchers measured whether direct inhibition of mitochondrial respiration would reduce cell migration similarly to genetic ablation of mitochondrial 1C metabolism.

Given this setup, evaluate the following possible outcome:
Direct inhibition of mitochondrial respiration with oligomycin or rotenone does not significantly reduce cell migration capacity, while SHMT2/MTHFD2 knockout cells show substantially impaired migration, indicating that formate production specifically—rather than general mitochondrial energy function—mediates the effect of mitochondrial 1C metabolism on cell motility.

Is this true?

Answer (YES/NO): NO